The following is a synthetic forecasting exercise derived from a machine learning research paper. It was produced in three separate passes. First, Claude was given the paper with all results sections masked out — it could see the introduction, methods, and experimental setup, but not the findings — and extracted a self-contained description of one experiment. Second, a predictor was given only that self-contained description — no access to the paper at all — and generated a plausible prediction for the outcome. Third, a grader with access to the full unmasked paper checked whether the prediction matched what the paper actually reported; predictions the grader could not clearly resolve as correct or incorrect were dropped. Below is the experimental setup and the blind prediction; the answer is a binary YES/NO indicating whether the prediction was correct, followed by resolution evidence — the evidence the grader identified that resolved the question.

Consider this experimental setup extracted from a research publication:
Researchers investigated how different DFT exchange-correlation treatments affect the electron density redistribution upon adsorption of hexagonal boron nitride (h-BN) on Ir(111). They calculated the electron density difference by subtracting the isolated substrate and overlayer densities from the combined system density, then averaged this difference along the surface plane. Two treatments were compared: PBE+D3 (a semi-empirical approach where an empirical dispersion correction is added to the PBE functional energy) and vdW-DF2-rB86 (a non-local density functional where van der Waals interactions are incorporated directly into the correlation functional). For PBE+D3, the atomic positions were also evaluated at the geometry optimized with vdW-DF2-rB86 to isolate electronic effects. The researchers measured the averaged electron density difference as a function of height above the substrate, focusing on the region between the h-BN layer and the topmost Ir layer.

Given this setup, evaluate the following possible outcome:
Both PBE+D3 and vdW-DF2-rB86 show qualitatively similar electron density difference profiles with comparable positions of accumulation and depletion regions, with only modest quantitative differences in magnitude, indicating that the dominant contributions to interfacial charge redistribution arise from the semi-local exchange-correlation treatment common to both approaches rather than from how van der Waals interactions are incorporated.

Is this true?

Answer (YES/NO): NO